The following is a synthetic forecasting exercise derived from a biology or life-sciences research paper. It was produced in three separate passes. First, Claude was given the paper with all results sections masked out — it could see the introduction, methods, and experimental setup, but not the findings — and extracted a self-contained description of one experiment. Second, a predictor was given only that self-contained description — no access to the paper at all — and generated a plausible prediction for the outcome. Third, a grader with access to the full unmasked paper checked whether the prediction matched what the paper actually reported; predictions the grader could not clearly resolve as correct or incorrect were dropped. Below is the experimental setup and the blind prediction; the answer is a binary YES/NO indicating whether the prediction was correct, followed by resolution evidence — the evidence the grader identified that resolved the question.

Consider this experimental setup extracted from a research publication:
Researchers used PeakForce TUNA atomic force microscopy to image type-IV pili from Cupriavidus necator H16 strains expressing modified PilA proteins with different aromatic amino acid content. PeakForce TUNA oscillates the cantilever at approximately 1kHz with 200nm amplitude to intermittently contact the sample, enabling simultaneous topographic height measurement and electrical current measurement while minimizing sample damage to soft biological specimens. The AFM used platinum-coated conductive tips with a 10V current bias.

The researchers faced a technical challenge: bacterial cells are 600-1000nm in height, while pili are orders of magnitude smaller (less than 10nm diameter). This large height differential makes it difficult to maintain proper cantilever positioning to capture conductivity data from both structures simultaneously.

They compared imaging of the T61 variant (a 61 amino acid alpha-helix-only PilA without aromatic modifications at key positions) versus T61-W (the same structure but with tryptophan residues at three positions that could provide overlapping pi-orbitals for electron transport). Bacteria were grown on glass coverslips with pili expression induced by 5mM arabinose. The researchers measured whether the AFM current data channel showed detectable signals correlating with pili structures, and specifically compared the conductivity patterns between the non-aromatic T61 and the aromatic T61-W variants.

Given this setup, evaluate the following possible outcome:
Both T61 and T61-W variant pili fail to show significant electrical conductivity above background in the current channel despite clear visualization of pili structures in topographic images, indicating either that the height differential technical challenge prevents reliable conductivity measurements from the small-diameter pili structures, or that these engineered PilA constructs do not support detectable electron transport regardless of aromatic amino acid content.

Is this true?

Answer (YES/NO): NO